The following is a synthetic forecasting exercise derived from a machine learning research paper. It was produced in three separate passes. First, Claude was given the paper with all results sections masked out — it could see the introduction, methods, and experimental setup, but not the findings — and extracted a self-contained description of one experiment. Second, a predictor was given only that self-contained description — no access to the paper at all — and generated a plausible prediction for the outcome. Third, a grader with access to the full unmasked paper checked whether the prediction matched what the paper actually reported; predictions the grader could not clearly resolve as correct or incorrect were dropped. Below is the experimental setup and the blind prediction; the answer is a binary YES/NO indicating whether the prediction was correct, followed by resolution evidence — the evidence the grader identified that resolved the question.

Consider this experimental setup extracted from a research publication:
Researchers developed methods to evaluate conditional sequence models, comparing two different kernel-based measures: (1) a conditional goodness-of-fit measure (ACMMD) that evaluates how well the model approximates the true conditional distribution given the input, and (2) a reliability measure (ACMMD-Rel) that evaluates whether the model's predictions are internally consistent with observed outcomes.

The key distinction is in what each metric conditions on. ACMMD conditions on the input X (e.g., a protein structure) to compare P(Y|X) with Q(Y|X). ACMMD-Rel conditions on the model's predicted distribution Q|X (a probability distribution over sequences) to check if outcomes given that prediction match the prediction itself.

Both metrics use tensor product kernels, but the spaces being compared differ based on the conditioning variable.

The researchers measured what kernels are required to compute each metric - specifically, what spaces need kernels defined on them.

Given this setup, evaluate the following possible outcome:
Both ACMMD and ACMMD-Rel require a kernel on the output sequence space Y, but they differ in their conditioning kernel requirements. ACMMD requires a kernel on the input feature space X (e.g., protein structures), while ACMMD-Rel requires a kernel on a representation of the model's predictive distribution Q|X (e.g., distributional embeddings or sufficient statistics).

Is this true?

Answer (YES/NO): YES